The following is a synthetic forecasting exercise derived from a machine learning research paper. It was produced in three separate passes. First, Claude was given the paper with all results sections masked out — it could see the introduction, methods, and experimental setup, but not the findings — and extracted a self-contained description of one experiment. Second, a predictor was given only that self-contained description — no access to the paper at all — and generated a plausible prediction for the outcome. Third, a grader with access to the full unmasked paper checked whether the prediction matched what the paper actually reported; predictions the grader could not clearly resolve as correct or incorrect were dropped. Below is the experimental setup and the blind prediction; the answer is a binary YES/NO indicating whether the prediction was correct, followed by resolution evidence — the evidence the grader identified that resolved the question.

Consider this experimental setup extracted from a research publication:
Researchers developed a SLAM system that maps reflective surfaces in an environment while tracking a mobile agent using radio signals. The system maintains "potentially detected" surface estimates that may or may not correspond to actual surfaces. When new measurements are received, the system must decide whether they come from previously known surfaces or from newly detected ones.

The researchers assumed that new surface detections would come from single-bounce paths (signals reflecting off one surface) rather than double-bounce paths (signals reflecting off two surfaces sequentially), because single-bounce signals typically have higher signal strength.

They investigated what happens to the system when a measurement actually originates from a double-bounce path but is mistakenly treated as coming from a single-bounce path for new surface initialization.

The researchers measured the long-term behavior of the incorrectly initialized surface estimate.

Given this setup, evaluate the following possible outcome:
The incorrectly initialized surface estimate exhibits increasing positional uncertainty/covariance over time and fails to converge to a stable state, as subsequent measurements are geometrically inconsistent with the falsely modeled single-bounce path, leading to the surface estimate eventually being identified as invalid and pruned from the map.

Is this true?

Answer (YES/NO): NO